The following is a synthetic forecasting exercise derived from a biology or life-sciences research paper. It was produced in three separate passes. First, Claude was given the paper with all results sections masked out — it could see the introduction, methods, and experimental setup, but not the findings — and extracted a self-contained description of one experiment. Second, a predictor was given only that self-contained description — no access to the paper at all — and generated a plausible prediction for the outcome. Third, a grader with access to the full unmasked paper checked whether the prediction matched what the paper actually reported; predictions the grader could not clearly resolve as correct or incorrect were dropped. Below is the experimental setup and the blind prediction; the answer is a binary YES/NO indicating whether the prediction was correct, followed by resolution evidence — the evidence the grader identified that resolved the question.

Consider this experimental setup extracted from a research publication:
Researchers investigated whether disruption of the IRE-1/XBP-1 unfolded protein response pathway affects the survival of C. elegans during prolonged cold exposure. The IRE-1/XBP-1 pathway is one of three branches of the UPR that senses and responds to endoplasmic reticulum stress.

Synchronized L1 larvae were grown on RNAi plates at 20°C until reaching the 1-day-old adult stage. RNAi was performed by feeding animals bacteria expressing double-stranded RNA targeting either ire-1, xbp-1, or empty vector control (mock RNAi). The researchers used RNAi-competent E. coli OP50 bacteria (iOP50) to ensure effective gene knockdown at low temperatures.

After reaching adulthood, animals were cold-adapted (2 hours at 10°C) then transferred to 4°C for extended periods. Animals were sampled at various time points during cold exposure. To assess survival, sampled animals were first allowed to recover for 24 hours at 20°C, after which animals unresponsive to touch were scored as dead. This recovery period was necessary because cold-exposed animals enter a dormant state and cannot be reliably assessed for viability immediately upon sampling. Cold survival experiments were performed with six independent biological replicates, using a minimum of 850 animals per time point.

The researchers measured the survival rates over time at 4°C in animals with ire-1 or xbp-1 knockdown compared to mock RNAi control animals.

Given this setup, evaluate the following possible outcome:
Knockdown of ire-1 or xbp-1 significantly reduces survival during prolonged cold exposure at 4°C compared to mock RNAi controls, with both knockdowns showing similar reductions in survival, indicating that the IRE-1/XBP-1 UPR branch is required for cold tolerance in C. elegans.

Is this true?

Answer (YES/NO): NO